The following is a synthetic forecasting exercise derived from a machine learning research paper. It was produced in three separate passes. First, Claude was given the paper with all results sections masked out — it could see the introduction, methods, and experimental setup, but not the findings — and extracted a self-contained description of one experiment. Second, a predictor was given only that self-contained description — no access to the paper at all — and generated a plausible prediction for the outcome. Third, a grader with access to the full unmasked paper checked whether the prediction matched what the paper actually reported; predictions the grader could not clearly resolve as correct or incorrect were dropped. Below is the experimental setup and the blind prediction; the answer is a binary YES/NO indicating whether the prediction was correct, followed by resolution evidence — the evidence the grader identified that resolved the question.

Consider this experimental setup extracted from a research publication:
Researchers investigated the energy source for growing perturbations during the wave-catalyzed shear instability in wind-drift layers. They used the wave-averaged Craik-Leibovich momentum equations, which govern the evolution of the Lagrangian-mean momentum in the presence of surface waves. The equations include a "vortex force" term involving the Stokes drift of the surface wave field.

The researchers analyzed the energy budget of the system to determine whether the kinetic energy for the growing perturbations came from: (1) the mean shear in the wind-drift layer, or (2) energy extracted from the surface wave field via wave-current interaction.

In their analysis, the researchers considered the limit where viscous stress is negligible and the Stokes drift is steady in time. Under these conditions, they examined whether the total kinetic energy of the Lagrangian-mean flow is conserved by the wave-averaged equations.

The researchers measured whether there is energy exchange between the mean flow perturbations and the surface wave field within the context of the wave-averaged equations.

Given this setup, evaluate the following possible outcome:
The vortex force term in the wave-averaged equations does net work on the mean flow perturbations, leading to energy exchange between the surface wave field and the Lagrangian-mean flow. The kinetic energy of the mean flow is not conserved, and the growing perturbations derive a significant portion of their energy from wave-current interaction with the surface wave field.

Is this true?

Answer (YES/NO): NO